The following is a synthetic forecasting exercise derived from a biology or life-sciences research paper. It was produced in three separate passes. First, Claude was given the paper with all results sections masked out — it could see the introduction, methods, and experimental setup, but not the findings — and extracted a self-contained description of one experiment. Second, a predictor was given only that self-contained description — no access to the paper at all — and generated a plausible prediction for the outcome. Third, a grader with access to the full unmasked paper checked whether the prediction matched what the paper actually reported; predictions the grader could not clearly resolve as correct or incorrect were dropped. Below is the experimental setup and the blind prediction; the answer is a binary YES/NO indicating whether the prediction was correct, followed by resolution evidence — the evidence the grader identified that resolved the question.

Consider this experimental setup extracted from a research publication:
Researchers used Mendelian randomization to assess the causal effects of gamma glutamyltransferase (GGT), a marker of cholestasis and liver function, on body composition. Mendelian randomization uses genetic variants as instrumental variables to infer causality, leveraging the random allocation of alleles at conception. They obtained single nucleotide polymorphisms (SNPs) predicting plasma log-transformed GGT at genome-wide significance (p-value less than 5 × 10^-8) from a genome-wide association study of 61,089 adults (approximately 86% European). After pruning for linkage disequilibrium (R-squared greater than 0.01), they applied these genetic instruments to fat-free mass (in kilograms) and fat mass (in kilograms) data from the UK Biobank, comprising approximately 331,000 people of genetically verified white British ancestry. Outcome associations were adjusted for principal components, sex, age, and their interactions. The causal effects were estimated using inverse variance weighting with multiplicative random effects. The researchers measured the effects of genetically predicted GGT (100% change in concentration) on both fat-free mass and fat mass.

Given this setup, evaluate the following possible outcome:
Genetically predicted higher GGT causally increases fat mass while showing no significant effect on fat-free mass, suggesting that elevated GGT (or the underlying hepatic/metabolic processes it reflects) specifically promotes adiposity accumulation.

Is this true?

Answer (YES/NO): NO